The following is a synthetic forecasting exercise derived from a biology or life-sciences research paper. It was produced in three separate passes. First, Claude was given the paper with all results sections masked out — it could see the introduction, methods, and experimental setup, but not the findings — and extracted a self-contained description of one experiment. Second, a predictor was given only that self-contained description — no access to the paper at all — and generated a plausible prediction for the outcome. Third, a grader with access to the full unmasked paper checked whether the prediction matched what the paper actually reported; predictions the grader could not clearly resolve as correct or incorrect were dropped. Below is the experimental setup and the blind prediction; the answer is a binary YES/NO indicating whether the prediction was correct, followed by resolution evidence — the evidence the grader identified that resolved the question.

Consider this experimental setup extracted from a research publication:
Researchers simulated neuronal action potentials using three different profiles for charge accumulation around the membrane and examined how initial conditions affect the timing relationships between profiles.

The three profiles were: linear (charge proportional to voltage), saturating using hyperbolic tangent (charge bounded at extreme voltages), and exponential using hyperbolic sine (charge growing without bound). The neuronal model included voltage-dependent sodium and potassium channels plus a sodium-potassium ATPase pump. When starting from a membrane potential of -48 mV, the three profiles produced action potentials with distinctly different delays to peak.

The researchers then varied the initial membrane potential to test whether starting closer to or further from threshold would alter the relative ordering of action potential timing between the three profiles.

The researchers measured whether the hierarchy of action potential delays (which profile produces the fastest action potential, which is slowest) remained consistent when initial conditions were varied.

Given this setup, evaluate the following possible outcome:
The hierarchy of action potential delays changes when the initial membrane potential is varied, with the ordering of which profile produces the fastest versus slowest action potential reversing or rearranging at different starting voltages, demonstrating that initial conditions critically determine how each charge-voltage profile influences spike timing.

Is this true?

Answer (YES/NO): NO